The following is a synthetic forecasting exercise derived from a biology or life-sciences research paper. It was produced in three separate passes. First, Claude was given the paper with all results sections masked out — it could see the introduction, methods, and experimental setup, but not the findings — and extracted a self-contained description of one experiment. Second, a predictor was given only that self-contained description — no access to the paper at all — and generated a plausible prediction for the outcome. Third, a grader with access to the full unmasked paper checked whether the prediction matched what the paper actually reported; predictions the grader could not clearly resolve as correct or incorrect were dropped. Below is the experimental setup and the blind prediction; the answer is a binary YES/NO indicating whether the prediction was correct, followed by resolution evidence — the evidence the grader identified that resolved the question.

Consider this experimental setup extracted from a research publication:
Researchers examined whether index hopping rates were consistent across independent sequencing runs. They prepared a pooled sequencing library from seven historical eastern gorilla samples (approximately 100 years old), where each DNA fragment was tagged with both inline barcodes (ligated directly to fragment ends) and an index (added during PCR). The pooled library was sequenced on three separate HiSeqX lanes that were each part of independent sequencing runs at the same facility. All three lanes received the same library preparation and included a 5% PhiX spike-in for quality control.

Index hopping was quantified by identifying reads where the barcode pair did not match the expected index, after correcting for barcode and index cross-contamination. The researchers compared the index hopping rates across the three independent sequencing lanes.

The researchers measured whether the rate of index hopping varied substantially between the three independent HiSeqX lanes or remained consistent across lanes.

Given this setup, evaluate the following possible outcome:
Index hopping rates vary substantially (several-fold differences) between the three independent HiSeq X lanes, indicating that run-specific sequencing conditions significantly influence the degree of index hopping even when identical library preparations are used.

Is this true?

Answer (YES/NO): NO